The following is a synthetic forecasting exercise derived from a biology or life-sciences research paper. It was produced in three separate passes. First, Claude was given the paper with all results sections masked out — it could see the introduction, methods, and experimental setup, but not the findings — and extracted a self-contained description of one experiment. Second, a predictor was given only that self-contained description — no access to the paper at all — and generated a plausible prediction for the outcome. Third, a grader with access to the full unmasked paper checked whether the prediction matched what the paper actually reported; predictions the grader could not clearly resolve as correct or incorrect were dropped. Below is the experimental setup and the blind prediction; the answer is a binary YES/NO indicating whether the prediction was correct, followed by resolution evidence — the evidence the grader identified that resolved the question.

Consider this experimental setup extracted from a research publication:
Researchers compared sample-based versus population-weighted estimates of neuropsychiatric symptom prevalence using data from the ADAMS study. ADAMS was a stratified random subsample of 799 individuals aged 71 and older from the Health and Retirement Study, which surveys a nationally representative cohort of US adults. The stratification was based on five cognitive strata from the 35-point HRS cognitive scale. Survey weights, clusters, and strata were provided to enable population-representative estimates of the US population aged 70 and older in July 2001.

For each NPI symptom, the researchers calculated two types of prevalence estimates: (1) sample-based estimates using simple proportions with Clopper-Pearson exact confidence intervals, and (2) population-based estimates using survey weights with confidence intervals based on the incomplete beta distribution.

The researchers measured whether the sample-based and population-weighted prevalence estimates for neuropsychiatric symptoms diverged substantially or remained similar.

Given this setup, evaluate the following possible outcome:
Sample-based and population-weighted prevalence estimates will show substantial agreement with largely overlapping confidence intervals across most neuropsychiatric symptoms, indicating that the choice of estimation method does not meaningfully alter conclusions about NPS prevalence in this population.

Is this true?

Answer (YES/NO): NO